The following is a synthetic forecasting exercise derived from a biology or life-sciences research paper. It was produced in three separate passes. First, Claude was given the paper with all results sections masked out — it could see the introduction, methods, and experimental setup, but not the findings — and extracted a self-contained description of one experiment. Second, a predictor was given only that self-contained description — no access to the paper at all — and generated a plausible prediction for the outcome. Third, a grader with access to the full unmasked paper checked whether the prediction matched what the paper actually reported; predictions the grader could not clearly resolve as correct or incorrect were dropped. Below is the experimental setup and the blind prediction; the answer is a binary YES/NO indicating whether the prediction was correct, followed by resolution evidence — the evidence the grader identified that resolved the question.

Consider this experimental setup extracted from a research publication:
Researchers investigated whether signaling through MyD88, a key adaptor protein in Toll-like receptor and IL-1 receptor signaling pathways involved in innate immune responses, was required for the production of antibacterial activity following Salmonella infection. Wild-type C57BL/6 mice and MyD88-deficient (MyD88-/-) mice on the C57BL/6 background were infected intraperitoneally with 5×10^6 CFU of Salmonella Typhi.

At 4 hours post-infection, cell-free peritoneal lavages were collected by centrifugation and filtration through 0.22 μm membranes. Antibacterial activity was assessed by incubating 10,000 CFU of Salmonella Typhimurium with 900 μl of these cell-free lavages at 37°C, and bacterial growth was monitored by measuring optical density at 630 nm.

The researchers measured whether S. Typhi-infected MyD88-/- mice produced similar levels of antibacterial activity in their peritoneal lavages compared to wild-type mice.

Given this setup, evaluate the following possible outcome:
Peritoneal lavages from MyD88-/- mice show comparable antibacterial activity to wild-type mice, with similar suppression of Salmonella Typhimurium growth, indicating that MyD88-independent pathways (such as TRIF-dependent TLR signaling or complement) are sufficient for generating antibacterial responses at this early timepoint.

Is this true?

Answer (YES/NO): YES